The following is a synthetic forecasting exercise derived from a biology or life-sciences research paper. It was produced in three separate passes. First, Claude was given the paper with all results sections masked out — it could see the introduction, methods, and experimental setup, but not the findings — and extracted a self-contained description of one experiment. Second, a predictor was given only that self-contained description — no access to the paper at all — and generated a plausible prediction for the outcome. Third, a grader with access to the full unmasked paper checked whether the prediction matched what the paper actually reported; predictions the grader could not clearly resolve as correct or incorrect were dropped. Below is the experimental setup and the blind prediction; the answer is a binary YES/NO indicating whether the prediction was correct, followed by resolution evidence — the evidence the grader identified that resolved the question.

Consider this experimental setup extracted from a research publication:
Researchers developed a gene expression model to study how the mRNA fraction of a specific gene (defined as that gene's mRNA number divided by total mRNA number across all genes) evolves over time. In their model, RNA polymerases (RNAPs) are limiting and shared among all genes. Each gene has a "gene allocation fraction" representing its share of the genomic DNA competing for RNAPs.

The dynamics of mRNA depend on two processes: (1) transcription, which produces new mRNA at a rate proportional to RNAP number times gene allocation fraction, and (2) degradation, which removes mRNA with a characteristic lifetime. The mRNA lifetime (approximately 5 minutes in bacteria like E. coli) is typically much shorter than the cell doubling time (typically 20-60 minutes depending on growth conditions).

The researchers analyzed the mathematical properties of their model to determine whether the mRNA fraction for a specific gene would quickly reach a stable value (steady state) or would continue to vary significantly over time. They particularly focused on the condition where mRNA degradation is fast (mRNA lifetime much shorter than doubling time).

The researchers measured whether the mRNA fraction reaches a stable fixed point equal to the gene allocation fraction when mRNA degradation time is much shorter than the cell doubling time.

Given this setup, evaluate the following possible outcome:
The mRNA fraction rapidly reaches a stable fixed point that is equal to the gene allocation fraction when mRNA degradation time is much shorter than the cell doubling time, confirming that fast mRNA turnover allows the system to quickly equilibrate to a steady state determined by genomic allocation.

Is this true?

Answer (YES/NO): YES